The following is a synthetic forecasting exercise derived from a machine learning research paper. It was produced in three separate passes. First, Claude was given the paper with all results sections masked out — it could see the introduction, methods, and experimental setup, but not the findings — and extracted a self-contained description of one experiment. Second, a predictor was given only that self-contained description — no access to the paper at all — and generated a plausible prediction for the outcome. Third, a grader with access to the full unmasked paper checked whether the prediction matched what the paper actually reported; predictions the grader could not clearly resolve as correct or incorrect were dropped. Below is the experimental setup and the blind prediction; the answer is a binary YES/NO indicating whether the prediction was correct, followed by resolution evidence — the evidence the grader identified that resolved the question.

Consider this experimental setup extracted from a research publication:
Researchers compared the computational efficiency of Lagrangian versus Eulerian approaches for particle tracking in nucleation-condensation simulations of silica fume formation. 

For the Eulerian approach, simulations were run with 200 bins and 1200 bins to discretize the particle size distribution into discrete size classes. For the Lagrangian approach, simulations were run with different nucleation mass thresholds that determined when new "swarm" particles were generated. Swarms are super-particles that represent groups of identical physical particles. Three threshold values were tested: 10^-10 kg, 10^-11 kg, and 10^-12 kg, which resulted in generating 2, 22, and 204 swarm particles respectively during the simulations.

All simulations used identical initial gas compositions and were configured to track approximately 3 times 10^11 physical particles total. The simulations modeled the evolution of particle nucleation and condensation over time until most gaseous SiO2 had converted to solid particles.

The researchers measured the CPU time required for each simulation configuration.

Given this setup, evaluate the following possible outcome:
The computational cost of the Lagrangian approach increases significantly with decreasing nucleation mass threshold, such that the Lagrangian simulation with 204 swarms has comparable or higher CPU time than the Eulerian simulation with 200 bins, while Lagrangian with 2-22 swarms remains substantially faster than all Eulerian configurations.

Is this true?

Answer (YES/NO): NO